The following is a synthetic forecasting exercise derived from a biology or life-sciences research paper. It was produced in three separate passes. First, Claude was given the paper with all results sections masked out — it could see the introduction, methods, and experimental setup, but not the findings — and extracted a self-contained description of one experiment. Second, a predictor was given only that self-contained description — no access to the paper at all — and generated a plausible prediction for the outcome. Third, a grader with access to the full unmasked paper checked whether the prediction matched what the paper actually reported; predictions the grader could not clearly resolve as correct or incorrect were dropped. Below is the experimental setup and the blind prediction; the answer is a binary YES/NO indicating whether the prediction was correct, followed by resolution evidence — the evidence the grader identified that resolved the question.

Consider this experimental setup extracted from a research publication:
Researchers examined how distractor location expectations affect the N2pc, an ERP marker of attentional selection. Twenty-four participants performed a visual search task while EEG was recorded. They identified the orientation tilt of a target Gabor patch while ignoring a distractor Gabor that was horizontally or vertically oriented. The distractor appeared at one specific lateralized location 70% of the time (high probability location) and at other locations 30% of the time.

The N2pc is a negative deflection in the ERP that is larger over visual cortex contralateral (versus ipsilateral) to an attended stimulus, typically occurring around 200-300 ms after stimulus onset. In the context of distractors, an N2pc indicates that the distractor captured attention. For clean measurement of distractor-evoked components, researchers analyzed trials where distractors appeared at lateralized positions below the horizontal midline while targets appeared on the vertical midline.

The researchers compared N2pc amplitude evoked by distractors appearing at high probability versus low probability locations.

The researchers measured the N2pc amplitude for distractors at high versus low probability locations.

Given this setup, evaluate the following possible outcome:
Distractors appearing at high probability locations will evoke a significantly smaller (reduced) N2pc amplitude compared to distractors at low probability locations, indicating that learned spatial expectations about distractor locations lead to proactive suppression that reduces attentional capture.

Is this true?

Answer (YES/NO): NO